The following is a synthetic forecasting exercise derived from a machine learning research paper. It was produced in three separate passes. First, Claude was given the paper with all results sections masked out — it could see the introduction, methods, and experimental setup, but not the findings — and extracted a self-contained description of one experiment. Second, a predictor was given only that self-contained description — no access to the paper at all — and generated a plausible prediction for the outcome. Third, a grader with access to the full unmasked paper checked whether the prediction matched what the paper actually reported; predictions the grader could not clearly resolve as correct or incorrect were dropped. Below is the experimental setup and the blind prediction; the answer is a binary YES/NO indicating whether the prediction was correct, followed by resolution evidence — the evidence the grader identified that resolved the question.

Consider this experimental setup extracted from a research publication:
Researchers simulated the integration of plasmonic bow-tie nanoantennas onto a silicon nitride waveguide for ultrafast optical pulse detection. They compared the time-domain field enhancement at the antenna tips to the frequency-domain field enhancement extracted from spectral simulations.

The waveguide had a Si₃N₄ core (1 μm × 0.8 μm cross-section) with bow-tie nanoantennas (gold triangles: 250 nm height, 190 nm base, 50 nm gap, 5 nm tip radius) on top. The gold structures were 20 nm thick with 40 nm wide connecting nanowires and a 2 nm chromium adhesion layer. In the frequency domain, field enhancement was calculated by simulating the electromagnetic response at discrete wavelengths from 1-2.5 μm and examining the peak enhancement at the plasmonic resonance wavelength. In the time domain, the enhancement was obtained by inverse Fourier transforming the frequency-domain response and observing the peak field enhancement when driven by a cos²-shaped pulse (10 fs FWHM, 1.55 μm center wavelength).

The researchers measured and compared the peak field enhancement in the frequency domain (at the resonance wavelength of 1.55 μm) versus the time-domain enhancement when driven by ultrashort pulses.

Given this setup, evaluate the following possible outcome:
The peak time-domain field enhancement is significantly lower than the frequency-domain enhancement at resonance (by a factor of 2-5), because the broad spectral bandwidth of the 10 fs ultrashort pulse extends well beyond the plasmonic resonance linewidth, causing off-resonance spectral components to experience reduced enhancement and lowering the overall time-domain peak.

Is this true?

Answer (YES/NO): NO